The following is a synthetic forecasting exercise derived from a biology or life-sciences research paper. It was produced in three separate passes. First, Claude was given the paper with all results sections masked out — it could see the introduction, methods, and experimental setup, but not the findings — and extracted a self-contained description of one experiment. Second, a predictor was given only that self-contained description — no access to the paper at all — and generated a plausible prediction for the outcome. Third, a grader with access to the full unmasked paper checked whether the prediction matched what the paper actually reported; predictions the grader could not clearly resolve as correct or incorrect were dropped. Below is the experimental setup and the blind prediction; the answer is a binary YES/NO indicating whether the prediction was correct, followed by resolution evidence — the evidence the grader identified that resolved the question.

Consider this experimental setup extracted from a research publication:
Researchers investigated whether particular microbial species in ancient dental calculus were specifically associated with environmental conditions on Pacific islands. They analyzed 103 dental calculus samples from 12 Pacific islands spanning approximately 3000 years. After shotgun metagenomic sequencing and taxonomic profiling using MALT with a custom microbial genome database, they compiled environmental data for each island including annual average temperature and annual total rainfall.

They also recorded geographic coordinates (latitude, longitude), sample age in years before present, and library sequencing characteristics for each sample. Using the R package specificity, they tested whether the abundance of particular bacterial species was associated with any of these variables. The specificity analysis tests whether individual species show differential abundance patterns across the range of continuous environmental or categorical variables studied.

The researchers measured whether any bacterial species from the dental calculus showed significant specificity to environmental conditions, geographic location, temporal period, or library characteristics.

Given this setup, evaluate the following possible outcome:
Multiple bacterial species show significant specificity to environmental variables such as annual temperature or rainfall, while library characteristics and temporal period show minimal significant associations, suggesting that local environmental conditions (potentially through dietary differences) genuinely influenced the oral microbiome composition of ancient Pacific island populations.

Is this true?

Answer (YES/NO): NO